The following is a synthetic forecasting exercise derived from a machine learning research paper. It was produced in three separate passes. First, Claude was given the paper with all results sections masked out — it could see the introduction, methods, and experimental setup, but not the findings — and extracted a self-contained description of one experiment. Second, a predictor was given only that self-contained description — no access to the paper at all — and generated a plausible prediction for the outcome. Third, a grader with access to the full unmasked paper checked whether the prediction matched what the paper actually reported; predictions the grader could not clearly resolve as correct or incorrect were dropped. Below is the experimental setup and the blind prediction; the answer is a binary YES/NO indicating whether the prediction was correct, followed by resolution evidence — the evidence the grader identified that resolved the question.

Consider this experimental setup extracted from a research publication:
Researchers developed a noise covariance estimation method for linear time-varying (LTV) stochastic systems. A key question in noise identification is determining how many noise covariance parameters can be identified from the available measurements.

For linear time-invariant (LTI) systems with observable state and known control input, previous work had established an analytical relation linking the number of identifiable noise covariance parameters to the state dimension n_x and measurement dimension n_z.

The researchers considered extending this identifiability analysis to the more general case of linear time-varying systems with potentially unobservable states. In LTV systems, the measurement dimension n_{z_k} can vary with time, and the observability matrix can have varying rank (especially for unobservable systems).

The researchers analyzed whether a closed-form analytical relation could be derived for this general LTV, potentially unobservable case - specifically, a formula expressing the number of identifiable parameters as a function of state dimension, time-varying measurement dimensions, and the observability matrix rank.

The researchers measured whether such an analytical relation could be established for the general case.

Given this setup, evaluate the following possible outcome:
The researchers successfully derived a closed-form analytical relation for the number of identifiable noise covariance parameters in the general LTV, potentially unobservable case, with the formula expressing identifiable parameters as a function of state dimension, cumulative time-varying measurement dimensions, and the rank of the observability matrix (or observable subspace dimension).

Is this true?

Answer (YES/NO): NO